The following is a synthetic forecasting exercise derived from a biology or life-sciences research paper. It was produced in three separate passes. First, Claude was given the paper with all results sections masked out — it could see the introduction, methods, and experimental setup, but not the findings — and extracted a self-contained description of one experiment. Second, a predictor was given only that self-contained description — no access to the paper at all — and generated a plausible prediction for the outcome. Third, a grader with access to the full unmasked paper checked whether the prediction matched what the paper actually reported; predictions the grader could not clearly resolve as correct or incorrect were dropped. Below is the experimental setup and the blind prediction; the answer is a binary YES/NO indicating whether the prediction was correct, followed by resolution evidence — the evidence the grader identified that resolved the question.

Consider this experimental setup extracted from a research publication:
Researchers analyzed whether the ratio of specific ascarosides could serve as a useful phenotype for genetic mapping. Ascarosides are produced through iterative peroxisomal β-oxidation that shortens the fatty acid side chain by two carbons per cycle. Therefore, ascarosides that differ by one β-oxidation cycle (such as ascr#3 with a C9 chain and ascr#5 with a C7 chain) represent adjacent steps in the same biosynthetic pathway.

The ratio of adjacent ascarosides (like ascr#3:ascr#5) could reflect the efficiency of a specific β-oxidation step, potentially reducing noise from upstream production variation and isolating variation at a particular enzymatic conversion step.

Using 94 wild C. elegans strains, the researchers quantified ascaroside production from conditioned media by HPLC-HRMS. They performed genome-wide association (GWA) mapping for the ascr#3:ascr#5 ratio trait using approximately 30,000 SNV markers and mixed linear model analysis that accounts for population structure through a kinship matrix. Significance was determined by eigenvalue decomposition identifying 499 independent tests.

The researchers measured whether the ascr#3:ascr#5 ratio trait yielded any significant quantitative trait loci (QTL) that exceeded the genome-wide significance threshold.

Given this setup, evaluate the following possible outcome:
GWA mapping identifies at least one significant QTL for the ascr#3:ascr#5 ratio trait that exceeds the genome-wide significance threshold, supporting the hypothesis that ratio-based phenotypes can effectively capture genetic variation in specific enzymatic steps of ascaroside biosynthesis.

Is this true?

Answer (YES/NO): YES